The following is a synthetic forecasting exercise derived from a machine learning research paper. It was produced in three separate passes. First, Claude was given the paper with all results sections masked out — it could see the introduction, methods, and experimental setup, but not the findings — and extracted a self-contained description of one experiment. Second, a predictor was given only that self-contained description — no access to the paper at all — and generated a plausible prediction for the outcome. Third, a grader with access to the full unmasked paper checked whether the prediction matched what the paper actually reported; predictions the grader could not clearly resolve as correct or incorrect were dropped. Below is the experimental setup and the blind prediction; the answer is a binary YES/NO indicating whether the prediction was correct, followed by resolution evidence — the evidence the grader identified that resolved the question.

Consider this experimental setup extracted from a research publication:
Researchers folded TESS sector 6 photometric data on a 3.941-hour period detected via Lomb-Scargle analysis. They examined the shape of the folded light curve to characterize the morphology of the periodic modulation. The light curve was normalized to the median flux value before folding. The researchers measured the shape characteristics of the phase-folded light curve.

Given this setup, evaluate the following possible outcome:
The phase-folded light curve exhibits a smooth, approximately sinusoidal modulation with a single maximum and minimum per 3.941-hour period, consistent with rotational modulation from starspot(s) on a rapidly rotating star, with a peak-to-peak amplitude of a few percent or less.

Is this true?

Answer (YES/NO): NO